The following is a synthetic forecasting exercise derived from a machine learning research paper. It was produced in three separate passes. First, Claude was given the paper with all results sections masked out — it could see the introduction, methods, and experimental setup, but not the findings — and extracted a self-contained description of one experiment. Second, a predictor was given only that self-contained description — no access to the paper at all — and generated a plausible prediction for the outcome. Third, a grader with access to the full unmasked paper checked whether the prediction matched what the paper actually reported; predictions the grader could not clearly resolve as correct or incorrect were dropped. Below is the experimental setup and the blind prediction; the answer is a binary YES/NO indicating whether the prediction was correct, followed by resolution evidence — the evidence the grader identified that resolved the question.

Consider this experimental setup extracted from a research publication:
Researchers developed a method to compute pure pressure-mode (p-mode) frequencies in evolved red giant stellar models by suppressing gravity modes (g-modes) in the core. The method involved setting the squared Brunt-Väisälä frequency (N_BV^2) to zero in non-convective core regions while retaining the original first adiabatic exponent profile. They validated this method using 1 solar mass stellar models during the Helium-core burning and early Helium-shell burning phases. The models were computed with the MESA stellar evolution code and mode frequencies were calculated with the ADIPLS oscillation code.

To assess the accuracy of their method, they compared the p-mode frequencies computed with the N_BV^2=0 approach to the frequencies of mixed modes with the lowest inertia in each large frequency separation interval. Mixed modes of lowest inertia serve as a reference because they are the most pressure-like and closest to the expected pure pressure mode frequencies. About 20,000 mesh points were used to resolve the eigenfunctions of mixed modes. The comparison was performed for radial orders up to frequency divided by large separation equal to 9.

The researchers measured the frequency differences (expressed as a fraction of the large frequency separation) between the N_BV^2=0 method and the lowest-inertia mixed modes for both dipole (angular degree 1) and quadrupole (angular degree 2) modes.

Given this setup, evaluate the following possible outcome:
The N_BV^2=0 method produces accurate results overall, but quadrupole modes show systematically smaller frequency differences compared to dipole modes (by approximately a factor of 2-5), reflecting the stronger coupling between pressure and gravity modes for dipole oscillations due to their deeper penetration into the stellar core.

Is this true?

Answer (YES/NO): NO